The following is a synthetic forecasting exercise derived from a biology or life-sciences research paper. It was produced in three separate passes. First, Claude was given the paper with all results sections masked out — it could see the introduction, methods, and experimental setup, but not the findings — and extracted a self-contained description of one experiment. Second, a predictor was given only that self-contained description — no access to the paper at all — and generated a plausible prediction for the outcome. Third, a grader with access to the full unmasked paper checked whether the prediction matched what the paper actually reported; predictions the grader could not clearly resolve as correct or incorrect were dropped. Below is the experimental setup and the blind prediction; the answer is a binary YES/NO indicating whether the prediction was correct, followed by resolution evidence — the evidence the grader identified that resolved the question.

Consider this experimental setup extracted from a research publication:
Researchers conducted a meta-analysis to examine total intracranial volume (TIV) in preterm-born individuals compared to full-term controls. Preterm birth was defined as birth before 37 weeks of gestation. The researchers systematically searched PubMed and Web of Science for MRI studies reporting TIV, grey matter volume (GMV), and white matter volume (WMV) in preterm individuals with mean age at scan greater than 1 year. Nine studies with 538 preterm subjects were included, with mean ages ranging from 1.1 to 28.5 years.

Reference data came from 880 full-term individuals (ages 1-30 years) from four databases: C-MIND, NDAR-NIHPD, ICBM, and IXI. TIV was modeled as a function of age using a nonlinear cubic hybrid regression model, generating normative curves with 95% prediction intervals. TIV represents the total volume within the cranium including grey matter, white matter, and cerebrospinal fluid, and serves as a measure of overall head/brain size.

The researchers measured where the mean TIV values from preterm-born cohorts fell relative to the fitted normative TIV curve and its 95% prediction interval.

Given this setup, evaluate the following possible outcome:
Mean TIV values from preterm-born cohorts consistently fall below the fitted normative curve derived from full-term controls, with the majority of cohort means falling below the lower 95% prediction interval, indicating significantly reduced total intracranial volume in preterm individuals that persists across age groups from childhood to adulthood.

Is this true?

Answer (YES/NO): NO